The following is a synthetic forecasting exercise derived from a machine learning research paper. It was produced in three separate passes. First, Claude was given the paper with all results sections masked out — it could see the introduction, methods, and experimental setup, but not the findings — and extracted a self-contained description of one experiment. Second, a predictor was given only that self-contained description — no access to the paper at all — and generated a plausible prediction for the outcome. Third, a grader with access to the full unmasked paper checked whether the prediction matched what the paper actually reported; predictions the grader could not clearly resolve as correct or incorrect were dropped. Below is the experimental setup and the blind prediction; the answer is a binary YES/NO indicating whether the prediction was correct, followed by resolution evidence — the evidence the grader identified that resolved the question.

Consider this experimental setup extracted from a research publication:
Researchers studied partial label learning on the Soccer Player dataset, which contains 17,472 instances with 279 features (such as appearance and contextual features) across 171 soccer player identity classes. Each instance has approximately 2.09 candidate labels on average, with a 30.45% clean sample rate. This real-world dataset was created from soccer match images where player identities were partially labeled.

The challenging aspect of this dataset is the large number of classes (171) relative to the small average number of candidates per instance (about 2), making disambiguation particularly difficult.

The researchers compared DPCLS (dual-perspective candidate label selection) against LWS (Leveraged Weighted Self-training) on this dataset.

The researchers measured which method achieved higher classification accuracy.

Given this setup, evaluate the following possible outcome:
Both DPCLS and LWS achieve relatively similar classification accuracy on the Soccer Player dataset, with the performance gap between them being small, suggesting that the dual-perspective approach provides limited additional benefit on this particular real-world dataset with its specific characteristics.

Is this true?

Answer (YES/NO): NO